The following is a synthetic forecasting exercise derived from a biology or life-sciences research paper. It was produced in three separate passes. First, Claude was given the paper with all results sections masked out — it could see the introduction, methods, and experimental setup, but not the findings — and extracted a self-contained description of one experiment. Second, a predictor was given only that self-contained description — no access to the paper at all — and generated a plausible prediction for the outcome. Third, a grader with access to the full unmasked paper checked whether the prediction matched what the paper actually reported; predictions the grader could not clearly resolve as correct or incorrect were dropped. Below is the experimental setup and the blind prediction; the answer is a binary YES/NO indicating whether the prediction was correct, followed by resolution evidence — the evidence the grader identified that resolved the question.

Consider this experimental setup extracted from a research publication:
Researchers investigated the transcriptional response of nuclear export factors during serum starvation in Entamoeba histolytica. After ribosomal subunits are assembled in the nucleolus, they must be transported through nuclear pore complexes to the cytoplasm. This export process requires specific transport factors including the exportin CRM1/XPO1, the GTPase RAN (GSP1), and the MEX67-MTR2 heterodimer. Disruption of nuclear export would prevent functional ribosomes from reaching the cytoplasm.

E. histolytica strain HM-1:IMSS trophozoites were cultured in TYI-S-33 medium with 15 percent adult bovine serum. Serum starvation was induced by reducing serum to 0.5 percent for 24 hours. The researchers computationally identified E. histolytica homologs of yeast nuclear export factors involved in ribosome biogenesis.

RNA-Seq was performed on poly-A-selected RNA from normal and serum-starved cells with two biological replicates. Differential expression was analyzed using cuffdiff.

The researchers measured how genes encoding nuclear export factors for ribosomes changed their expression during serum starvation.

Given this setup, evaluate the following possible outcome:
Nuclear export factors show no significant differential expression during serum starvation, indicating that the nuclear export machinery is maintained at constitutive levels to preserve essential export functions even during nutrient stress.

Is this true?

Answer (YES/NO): NO